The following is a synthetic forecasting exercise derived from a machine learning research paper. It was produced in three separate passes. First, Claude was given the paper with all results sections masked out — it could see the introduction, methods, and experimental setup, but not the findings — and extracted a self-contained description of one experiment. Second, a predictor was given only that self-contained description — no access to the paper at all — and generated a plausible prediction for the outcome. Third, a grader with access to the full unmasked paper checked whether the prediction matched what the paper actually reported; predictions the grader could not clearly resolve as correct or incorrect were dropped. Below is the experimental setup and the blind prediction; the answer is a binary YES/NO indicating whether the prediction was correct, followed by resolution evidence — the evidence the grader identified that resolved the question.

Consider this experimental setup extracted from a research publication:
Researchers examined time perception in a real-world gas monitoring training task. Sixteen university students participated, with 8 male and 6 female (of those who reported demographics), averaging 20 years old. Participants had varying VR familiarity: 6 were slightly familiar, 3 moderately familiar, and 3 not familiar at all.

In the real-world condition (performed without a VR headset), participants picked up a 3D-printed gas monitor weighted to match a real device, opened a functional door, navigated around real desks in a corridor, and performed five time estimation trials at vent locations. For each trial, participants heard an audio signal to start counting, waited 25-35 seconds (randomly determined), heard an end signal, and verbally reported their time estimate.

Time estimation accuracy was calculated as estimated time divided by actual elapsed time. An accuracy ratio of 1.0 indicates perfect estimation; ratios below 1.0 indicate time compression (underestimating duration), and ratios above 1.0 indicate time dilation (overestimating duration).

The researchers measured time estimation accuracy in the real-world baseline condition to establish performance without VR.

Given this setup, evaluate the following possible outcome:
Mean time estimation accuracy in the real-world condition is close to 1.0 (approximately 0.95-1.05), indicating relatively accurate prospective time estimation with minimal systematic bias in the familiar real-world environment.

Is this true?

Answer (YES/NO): NO